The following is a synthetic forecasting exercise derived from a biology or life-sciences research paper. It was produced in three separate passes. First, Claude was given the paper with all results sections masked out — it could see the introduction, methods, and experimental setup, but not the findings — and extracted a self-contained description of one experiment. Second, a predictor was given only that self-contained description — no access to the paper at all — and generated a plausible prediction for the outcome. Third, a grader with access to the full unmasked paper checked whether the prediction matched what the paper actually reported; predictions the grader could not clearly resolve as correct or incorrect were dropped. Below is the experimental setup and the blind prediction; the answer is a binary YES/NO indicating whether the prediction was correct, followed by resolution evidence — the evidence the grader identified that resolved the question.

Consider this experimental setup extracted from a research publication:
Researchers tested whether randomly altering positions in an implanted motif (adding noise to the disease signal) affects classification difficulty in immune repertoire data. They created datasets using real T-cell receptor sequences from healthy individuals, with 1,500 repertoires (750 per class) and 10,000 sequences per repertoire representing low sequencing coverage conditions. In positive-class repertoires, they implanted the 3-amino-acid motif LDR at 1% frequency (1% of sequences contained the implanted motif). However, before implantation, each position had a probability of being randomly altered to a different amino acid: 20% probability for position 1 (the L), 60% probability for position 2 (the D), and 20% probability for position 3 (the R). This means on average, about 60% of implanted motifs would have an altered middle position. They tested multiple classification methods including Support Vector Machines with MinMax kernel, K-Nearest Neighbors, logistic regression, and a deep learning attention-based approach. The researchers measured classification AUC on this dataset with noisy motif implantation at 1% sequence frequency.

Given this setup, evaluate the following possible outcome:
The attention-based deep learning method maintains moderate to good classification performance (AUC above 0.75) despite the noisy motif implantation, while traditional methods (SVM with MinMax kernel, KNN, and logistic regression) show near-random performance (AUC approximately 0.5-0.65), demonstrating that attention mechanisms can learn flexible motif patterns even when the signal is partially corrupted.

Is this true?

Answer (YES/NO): NO